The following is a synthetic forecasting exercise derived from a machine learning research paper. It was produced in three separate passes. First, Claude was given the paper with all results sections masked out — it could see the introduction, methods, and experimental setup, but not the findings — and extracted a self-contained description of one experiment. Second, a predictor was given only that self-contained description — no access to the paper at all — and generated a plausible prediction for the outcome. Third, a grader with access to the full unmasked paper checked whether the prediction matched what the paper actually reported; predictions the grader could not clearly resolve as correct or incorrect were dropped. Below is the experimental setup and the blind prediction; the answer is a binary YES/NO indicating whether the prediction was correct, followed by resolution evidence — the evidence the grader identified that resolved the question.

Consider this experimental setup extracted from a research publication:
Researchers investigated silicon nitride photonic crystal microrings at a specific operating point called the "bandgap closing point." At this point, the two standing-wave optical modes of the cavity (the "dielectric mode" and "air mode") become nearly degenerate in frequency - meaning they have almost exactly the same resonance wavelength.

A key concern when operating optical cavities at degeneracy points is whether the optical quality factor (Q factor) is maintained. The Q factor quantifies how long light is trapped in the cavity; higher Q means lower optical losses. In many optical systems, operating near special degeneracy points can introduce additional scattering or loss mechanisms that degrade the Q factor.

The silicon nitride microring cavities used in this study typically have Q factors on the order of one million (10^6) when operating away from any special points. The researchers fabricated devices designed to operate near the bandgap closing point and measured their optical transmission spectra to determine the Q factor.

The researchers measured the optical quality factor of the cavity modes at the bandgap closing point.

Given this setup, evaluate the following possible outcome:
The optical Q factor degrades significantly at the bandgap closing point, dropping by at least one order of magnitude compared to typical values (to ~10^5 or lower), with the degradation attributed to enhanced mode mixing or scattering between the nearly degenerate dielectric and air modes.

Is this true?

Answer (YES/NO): NO